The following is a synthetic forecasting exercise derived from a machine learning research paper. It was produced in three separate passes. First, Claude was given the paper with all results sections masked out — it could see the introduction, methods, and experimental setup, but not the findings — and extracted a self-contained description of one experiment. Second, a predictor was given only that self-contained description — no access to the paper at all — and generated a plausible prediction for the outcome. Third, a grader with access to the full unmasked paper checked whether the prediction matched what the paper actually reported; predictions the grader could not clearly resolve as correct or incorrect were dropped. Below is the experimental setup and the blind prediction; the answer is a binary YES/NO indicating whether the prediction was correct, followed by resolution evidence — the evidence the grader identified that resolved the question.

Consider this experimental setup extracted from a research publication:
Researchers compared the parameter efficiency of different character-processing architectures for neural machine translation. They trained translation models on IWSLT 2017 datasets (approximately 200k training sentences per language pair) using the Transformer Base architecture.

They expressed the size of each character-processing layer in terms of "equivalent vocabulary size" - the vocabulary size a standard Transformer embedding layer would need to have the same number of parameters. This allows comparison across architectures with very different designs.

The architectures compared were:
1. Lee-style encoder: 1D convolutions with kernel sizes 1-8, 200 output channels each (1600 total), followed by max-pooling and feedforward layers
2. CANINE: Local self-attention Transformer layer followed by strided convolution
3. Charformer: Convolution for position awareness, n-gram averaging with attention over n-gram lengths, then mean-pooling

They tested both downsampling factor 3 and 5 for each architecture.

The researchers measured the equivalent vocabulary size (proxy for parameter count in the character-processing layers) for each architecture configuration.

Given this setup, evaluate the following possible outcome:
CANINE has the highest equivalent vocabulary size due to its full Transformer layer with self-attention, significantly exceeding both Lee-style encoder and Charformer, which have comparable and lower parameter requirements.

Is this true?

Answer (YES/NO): NO